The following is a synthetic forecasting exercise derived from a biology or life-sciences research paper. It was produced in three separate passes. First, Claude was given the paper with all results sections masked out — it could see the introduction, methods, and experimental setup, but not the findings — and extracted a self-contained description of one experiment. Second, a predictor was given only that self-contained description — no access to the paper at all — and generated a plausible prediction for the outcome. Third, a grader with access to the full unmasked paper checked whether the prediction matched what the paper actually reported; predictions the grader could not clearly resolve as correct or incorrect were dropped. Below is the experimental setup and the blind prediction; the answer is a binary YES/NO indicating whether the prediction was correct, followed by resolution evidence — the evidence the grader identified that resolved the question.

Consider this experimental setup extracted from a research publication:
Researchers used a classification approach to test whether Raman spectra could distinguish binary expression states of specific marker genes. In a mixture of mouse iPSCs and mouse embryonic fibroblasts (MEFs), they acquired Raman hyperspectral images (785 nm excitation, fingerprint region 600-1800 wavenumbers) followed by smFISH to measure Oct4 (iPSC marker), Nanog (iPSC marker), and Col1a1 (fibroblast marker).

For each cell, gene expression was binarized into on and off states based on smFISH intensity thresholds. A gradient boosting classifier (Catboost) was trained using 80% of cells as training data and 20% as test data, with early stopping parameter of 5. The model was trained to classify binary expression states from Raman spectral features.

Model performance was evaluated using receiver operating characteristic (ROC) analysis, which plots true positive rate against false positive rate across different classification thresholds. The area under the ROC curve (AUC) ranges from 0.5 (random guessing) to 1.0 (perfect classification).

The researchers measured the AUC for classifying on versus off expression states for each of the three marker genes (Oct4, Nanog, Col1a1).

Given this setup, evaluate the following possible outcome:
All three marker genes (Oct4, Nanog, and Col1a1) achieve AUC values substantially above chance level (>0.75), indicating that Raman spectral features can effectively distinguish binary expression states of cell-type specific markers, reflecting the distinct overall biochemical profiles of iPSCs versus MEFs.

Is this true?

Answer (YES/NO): YES